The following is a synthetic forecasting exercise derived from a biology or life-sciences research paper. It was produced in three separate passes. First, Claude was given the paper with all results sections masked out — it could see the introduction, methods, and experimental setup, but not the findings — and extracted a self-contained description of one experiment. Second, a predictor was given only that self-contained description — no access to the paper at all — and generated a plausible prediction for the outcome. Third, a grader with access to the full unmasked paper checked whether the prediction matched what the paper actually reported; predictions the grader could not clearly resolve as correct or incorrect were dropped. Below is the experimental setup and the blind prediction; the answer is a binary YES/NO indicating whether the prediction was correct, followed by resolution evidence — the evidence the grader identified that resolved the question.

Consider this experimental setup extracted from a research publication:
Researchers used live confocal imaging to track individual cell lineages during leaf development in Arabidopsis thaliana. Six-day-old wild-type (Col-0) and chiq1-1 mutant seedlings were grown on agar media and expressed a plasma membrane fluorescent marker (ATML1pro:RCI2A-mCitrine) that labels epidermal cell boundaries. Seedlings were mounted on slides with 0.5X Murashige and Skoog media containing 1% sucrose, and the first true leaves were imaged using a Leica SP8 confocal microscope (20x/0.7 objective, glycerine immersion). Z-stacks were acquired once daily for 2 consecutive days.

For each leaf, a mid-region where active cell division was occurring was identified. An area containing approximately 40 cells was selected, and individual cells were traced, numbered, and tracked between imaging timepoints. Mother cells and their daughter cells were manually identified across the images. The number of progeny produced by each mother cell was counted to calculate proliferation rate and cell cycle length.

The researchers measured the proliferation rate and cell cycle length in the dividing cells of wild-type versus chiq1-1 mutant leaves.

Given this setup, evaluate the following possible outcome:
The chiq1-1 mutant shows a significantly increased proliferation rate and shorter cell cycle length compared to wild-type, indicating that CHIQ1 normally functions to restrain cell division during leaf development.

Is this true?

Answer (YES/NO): NO